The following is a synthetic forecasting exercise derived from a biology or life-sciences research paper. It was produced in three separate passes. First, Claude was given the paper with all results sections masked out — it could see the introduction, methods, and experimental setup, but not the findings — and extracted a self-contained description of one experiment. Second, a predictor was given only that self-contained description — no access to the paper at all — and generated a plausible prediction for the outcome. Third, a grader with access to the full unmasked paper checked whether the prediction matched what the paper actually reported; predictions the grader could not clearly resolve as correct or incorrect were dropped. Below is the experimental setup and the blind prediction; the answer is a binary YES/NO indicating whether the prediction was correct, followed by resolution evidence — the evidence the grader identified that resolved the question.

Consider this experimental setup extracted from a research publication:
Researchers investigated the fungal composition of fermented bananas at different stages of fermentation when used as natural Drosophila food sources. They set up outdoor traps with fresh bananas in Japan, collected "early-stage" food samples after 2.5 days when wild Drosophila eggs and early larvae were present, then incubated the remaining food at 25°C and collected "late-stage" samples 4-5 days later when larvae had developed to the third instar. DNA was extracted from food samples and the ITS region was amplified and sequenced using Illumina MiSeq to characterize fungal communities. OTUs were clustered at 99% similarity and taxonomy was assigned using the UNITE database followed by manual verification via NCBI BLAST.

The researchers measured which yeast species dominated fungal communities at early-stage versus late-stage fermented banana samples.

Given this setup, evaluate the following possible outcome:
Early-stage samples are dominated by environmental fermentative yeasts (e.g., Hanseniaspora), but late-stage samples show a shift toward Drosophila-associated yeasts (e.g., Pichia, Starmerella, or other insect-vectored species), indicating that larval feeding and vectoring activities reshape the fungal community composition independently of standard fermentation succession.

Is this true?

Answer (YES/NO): NO